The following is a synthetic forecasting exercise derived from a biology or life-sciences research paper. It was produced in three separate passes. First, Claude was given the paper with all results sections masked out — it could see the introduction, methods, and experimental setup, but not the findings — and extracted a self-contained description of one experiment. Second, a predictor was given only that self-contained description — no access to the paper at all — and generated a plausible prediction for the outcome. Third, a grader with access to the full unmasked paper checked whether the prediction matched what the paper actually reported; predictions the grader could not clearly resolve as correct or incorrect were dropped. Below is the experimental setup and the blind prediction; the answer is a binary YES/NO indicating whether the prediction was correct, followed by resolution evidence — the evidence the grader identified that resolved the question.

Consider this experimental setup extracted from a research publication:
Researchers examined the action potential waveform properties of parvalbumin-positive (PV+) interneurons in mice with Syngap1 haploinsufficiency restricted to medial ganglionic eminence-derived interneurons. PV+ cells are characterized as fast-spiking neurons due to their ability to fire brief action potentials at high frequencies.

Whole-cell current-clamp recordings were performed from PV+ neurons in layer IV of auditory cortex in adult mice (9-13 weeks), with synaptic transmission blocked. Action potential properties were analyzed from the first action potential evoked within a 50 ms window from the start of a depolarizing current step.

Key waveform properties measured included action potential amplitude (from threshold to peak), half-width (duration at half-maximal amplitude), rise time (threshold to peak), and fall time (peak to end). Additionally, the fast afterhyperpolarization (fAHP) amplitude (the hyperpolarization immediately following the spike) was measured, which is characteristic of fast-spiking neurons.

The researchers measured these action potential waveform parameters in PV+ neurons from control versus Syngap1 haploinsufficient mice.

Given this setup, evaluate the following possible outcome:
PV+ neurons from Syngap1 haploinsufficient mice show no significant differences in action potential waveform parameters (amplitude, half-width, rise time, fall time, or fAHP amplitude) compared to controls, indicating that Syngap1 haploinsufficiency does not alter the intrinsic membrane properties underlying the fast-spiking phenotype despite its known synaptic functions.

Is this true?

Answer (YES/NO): NO